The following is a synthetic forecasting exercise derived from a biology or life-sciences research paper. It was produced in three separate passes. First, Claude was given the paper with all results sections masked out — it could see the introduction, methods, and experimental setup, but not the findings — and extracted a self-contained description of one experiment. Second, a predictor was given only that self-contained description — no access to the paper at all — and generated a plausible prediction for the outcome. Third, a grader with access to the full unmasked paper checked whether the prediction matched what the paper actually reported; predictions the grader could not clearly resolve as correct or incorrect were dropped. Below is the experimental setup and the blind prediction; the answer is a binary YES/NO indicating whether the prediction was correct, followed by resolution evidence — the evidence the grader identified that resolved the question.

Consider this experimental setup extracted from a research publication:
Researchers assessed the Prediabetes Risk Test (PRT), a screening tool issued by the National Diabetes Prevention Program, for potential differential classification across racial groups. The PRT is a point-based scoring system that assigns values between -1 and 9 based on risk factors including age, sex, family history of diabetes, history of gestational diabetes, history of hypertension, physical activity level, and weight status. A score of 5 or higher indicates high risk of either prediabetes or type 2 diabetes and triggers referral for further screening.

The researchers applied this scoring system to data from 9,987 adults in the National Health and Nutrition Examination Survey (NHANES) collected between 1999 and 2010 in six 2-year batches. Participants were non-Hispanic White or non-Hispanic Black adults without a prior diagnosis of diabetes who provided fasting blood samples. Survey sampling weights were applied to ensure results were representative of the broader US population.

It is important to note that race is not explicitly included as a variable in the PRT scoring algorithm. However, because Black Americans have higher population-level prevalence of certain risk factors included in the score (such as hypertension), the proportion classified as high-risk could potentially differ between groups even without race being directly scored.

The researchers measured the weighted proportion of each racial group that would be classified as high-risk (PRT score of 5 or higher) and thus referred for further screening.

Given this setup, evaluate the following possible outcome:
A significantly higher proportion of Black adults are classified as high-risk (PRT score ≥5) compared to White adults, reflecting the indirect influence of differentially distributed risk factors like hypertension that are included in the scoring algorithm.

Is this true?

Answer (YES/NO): NO